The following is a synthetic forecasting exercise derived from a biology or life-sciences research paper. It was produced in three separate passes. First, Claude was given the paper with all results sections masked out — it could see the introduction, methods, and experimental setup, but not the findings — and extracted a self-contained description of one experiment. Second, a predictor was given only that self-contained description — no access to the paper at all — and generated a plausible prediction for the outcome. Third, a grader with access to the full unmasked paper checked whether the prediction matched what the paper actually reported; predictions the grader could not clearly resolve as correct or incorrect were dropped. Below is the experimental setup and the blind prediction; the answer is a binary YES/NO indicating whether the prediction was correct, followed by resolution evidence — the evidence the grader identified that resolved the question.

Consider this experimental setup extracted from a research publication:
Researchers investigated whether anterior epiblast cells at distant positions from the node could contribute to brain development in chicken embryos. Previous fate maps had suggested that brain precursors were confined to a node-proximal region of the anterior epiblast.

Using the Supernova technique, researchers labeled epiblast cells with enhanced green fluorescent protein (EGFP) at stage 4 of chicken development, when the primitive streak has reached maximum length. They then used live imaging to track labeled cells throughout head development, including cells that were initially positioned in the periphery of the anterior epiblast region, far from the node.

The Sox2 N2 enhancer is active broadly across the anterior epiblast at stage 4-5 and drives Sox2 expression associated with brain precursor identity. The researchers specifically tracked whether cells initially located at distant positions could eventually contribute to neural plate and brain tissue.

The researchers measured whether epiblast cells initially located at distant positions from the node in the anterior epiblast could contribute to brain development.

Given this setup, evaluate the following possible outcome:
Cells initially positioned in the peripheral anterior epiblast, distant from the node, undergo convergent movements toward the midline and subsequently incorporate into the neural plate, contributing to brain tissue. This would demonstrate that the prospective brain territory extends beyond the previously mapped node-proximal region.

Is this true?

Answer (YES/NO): YES